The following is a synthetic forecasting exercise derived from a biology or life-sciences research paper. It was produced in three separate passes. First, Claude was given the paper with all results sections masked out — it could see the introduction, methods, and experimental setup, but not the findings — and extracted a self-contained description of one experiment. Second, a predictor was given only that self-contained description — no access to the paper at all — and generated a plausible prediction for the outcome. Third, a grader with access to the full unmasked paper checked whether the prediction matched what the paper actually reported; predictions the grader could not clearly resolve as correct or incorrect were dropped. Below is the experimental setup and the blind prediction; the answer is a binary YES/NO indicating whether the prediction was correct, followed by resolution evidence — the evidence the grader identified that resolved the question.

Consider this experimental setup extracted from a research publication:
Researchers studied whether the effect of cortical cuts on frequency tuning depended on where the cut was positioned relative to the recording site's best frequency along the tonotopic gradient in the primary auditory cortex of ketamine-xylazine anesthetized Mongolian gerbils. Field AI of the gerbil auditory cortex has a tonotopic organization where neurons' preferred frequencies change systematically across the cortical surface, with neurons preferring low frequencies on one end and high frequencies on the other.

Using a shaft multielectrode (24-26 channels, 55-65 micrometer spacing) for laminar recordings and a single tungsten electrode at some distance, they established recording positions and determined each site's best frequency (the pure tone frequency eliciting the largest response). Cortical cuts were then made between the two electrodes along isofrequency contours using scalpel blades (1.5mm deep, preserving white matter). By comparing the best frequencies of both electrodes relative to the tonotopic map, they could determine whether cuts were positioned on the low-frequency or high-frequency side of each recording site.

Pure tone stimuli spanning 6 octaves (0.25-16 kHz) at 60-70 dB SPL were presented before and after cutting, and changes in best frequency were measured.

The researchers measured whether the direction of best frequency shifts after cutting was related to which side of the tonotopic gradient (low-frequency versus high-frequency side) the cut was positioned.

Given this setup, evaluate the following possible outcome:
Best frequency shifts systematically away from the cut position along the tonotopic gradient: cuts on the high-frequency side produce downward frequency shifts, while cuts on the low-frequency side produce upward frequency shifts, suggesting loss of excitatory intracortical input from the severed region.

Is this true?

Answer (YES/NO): NO